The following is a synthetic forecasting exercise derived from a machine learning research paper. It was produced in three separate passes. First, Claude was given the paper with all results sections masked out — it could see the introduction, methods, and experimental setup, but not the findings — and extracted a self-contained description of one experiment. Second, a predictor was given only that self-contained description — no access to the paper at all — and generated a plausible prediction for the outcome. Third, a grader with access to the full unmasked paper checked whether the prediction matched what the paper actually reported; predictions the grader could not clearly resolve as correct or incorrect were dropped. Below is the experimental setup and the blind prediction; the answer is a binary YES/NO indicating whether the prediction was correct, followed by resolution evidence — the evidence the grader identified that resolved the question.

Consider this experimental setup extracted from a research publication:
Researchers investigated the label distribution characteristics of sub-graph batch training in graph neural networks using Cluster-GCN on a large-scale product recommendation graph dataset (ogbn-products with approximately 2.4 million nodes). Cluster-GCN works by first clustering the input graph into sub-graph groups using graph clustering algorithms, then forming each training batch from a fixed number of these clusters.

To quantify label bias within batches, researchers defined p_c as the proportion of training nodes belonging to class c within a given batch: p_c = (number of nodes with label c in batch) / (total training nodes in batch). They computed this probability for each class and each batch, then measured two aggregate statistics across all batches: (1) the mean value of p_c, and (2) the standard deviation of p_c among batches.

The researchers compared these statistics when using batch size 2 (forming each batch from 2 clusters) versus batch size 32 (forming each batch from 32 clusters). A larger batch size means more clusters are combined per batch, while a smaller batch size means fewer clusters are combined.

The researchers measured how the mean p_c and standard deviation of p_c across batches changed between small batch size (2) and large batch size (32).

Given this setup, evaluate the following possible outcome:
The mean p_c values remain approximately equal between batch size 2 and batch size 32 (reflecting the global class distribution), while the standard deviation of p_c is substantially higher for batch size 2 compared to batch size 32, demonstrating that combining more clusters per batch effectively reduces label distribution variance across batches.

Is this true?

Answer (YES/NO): YES